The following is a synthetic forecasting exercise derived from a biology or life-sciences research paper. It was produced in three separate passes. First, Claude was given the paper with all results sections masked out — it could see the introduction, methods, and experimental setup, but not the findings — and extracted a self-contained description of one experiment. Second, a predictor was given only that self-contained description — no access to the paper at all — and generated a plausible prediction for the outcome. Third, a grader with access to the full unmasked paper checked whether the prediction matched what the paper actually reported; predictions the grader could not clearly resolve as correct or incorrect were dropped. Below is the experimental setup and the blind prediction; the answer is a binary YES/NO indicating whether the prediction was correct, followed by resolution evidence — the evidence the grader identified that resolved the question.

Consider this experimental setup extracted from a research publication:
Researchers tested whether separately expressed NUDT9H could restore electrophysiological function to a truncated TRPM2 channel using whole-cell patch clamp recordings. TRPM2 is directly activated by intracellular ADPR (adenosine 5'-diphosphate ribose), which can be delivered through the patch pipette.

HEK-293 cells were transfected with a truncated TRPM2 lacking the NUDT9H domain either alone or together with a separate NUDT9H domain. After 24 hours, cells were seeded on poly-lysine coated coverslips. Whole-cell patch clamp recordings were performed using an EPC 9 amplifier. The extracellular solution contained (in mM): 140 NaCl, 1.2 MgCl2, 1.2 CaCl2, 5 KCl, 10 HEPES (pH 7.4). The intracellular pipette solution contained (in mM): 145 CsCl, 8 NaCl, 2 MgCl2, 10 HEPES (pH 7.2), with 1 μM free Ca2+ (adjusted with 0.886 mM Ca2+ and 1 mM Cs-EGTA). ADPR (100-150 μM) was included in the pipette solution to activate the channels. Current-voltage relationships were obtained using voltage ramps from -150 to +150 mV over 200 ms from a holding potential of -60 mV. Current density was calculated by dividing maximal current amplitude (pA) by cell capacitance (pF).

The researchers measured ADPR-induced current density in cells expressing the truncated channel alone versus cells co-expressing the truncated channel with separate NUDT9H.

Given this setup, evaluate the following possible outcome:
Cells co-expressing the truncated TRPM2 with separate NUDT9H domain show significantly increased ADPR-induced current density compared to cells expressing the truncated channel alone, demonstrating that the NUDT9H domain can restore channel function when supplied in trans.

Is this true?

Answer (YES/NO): YES